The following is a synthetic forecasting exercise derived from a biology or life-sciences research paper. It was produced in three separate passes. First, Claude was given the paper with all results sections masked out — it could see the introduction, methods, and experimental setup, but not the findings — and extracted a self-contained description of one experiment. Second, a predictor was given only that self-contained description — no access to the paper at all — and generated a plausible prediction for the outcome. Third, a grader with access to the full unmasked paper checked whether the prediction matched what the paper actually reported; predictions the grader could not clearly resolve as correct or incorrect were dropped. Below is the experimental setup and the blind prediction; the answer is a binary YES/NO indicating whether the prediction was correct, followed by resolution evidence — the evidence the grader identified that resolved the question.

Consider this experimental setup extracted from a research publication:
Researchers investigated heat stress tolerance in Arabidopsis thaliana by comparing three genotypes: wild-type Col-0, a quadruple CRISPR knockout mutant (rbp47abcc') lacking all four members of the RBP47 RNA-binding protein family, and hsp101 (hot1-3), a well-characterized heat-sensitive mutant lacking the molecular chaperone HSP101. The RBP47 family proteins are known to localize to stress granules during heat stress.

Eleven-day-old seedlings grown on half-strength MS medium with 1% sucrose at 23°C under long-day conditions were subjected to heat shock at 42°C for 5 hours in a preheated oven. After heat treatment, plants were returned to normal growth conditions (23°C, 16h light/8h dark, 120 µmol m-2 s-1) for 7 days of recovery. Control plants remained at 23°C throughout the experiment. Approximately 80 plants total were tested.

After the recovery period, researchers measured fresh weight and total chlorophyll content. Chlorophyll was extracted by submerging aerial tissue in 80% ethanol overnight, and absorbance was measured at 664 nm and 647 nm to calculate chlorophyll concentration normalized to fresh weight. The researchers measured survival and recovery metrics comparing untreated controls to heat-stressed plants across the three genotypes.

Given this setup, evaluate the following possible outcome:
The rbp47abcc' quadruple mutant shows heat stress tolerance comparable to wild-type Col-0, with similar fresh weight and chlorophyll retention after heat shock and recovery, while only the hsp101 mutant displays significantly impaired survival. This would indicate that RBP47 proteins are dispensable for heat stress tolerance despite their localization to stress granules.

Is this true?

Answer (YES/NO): NO